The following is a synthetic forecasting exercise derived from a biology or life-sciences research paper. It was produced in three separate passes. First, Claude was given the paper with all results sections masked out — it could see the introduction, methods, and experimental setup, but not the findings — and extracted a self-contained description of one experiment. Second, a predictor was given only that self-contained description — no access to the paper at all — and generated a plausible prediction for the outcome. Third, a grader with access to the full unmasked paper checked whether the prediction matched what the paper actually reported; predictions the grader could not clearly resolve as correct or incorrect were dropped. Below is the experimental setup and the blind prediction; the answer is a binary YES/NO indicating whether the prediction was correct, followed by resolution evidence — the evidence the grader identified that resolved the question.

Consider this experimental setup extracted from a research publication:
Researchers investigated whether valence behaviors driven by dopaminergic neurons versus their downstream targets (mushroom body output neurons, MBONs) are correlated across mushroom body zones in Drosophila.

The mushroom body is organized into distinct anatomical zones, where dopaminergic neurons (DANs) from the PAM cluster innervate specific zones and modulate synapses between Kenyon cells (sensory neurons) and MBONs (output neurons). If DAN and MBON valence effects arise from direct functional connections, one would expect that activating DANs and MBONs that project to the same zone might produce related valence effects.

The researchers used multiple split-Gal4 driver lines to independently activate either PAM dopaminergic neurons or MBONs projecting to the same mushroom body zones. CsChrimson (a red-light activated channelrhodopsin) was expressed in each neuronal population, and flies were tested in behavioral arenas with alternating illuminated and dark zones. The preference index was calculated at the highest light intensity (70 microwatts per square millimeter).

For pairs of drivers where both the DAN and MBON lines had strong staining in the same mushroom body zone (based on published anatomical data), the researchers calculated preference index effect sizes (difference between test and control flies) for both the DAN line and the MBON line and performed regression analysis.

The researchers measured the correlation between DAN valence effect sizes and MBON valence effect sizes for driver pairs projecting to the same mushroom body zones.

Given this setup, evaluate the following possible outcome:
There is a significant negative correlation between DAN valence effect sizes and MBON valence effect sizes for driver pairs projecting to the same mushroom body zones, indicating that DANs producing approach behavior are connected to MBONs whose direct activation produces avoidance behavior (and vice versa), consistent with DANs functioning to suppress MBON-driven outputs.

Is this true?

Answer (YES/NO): NO